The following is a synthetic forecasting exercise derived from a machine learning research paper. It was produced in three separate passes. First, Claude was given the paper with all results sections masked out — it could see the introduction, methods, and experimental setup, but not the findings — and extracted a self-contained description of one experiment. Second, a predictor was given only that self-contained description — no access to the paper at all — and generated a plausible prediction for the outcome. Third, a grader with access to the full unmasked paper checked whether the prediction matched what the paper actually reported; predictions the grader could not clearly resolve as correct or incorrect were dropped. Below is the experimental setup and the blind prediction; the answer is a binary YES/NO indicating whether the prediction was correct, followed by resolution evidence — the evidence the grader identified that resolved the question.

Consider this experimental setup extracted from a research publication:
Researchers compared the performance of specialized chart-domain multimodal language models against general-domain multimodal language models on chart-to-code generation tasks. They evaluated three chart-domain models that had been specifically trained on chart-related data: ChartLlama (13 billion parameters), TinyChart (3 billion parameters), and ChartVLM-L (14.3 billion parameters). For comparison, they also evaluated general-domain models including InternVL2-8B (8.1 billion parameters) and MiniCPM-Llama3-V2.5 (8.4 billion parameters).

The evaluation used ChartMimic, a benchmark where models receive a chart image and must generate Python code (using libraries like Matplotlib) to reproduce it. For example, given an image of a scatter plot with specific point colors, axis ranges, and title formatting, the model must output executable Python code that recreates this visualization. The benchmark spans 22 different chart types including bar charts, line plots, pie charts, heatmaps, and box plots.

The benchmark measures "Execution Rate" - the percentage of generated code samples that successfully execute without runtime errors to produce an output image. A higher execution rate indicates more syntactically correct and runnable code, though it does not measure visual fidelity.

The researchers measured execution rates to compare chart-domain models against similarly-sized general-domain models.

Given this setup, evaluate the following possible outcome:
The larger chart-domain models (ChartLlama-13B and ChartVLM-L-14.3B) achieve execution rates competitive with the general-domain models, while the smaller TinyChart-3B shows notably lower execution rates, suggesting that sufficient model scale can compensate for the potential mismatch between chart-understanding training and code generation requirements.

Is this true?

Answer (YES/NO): NO